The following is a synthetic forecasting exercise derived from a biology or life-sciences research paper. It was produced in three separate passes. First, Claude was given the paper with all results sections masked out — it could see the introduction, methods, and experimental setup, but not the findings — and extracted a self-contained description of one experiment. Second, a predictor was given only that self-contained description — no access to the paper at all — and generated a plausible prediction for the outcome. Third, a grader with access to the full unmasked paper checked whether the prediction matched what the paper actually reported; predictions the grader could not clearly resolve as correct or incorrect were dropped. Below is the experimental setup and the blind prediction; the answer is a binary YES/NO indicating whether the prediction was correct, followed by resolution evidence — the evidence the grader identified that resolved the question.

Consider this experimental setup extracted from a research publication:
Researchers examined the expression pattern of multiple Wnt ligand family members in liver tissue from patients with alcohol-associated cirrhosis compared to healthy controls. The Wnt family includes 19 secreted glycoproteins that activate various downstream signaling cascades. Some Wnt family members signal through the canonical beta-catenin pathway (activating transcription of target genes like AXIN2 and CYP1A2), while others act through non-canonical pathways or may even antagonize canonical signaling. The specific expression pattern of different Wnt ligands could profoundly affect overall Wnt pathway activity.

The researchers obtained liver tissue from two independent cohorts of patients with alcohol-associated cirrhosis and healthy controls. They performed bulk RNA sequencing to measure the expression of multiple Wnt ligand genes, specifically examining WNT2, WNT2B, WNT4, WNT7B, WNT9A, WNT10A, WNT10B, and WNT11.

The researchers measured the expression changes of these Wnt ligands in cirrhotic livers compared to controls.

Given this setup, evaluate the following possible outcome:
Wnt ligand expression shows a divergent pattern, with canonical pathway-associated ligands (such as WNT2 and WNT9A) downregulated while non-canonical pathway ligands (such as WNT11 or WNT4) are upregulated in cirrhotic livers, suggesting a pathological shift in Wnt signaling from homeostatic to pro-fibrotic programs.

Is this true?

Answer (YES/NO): NO